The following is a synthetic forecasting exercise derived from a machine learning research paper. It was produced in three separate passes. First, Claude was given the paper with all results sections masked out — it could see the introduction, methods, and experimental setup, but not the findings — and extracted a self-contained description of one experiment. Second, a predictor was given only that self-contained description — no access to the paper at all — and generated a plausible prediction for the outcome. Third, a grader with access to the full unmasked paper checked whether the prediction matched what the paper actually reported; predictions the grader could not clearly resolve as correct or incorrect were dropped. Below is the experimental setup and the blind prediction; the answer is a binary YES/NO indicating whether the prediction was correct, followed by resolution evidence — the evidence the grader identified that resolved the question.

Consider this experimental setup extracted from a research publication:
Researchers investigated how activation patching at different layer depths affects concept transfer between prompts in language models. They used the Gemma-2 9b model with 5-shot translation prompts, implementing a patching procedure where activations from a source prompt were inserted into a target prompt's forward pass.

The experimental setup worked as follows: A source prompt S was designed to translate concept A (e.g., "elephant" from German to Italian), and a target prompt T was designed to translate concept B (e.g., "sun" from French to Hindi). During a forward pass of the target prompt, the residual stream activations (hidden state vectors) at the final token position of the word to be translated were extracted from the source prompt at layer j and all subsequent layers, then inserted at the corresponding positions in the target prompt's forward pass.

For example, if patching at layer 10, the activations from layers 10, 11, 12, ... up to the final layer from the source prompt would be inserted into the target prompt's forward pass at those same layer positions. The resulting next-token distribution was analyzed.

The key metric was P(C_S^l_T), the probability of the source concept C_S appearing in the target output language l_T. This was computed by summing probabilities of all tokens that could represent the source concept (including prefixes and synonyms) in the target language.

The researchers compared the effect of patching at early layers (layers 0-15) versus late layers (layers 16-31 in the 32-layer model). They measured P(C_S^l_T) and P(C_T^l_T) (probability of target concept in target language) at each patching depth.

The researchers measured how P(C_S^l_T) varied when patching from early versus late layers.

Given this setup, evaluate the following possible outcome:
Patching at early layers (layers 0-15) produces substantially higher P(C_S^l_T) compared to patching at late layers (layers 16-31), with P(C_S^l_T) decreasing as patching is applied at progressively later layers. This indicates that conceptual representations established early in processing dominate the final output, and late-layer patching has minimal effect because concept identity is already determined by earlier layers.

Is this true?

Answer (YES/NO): YES